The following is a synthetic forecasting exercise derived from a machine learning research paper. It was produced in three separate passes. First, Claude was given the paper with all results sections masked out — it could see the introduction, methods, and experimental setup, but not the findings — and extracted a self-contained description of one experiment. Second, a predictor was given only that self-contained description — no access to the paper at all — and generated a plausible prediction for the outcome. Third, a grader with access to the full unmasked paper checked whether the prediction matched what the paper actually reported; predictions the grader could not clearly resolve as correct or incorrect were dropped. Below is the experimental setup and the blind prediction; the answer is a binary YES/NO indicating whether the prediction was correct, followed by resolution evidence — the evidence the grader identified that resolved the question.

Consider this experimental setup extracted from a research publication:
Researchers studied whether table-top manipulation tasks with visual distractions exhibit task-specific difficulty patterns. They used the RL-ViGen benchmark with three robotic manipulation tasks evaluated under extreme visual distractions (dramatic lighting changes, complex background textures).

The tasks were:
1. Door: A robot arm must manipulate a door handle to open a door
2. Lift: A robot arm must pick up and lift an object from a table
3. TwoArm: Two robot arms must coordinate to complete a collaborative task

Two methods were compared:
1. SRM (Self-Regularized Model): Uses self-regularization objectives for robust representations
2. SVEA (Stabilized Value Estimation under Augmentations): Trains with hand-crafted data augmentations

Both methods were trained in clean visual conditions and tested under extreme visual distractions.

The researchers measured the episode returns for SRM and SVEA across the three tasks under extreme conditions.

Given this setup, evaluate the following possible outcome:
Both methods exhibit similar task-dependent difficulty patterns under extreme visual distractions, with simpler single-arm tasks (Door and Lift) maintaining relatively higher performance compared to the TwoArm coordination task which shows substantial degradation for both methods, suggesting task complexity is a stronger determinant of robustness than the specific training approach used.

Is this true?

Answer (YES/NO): NO